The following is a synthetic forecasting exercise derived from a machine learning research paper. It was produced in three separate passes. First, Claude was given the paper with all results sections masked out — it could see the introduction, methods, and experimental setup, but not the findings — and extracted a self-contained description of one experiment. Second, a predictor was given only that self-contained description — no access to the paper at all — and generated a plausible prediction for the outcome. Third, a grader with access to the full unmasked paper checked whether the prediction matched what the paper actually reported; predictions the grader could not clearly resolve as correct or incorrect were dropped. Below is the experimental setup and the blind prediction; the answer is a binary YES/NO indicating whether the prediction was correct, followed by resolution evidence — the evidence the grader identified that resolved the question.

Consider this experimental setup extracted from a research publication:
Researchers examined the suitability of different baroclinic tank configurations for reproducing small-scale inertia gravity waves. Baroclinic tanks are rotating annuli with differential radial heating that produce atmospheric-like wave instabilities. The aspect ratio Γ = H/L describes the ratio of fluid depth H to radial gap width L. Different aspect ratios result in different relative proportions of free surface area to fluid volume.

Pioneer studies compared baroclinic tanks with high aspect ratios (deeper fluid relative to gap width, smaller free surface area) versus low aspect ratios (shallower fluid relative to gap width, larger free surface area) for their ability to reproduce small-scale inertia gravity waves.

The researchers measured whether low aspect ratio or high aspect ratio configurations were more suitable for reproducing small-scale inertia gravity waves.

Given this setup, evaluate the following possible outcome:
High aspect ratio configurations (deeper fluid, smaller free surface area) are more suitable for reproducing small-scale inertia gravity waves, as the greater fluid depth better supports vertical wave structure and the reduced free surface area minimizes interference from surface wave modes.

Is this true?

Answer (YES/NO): NO